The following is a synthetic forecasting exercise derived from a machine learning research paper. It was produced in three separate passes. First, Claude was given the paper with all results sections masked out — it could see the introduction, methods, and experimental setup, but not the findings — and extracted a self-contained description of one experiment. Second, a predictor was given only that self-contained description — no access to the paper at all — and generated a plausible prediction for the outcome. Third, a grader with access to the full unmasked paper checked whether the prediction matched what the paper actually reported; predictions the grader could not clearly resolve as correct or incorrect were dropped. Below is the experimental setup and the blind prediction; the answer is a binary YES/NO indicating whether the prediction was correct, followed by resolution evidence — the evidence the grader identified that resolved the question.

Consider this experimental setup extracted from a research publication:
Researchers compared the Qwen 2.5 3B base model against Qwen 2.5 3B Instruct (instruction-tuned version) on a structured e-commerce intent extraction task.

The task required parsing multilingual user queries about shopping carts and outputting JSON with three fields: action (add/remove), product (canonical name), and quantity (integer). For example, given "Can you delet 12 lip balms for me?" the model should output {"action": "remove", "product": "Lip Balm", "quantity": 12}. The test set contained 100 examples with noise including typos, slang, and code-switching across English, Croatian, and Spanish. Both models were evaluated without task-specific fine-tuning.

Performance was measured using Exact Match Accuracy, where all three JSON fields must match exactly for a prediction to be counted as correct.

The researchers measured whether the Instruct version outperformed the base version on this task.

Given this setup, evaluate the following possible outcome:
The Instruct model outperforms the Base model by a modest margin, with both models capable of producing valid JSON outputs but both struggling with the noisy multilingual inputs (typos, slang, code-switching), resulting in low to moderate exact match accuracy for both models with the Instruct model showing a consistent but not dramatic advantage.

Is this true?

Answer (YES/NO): NO